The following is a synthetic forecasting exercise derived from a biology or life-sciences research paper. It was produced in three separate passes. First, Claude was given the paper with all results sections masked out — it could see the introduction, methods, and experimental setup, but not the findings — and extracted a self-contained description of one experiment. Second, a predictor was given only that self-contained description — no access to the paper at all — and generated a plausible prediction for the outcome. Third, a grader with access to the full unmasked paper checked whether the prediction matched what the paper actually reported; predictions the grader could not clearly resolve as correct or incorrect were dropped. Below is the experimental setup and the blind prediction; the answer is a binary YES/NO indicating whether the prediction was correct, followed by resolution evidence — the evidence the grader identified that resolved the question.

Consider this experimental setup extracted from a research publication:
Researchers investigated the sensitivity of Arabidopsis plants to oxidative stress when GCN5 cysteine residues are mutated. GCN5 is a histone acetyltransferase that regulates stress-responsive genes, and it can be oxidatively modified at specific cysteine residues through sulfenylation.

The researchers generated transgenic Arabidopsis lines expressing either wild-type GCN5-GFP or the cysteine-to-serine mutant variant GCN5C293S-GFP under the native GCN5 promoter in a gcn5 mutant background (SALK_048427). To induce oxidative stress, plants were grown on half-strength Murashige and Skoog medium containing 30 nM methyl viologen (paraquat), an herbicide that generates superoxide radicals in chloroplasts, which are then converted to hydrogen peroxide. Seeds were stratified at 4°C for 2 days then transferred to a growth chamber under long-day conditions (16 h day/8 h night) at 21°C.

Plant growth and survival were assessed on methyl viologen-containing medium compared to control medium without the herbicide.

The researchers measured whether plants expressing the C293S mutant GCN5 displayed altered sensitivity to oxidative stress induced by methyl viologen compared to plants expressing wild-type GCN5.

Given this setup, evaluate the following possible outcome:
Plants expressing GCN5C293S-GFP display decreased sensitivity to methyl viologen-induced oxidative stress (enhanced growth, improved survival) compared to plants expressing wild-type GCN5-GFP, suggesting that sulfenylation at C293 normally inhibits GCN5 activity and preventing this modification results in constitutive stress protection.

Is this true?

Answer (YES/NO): NO